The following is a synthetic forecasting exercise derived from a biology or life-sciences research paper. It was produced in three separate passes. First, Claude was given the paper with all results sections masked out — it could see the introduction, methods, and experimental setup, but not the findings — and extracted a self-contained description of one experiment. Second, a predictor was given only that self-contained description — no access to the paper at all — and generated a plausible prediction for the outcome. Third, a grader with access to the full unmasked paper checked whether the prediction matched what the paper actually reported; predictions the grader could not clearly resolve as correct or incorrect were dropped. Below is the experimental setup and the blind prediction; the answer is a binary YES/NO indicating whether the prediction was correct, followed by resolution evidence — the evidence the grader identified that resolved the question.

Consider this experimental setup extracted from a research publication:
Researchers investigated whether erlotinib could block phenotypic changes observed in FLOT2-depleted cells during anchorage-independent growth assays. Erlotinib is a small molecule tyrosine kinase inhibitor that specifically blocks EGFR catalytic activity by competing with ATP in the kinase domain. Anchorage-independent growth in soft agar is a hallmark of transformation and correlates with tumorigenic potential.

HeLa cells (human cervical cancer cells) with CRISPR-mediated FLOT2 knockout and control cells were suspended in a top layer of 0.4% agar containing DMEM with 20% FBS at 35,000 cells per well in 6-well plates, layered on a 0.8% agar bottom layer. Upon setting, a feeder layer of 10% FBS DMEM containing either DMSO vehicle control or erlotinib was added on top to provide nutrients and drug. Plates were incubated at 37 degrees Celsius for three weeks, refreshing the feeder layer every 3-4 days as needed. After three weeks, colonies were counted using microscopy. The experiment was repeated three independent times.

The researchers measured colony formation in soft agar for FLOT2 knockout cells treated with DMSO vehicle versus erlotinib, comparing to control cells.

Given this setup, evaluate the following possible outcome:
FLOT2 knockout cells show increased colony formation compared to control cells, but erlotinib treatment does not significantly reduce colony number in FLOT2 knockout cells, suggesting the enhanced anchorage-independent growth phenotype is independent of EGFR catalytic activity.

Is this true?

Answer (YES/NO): NO